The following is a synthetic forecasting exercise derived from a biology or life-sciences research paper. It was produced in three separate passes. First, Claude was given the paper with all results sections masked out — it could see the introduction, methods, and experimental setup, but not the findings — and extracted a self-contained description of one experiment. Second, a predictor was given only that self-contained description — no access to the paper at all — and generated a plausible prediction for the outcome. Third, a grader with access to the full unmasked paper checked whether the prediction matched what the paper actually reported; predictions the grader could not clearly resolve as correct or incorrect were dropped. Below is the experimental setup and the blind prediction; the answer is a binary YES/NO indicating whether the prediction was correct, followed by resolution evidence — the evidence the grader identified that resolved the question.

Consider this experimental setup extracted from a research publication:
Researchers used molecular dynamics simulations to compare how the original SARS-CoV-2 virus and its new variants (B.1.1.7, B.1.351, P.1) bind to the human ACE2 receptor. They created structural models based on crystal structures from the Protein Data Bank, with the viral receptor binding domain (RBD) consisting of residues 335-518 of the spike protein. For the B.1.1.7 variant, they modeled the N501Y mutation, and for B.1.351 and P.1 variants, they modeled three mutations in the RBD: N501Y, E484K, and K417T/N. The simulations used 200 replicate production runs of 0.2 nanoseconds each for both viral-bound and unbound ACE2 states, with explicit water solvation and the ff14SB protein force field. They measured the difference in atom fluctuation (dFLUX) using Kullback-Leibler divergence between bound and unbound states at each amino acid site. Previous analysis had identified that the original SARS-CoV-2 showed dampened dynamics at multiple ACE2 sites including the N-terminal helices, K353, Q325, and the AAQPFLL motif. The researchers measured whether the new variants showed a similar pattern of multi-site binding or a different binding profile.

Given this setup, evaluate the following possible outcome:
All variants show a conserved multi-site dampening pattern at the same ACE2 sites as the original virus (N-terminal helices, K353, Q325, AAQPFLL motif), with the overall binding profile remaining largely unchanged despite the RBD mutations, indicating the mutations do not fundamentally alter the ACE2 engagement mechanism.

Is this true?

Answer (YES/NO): NO